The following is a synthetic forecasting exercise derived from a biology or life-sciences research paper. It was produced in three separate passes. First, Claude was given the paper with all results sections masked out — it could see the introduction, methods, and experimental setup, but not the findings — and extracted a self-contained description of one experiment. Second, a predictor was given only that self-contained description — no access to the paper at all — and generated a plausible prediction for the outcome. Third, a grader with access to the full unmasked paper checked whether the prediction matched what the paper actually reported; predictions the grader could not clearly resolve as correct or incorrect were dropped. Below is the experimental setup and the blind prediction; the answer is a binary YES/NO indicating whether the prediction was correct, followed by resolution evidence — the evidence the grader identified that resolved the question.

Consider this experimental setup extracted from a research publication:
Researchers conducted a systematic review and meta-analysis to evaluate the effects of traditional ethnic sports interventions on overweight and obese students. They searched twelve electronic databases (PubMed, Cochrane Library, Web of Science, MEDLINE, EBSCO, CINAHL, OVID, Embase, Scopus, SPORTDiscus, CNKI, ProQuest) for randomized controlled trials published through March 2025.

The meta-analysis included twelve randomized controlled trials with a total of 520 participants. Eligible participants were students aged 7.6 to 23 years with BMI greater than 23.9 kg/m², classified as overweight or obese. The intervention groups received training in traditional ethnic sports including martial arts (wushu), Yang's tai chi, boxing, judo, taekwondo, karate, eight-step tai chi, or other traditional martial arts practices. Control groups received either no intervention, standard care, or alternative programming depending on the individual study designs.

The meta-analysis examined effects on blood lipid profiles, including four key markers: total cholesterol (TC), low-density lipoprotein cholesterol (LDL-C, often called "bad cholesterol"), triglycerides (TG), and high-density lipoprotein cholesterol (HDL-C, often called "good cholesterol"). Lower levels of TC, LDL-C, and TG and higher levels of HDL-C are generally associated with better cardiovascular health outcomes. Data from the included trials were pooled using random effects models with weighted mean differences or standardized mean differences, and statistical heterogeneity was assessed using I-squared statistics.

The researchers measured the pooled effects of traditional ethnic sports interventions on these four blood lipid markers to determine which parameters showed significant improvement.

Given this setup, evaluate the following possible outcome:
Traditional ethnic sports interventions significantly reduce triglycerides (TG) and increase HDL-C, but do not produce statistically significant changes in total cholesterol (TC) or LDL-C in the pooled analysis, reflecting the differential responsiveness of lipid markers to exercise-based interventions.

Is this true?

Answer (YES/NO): NO